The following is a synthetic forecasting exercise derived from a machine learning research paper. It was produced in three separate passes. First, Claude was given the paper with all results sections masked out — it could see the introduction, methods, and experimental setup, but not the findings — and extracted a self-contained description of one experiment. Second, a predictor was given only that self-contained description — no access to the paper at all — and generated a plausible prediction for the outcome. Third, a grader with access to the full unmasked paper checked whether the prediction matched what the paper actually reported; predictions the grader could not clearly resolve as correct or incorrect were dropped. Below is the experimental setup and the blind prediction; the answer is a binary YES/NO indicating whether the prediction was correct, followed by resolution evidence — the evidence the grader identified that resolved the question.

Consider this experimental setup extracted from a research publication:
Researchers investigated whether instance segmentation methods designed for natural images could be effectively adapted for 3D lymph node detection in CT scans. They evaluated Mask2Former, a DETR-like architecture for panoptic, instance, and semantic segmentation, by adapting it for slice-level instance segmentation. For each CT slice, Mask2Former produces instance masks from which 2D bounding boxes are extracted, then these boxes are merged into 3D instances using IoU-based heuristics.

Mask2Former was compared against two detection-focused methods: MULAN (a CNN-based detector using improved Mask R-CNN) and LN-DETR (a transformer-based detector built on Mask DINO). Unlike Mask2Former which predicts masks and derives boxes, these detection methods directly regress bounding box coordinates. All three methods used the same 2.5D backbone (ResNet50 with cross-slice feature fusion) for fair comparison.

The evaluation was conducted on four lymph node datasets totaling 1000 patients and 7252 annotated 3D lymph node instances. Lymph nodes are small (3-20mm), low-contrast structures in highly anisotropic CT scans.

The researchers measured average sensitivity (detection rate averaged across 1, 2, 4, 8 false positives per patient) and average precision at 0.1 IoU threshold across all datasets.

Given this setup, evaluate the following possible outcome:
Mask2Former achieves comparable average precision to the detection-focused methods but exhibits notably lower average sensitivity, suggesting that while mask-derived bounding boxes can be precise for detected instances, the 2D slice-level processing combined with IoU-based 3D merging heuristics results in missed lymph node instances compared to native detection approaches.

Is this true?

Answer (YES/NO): NO